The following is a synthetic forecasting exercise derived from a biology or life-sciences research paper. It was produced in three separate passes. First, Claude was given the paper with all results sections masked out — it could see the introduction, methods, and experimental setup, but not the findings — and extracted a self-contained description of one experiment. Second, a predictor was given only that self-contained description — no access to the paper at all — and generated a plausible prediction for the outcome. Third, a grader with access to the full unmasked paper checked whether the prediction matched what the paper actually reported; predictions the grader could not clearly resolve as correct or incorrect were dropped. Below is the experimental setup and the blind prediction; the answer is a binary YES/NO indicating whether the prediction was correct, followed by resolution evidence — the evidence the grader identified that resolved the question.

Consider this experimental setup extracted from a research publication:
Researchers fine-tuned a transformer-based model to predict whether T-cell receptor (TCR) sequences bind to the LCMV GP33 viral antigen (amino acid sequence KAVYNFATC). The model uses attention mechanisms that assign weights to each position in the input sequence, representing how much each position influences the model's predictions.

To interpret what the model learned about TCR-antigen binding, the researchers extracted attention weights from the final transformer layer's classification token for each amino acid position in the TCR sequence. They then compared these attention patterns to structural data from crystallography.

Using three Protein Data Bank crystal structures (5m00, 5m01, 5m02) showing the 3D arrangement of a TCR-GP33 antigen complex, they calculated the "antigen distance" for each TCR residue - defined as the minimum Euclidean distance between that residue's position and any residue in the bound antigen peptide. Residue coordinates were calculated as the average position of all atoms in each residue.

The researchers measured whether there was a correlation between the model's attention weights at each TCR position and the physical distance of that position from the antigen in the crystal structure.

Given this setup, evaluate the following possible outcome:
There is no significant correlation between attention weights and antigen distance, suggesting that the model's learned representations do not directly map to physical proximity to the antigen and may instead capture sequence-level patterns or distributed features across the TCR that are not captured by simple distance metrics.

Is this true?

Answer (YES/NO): NO